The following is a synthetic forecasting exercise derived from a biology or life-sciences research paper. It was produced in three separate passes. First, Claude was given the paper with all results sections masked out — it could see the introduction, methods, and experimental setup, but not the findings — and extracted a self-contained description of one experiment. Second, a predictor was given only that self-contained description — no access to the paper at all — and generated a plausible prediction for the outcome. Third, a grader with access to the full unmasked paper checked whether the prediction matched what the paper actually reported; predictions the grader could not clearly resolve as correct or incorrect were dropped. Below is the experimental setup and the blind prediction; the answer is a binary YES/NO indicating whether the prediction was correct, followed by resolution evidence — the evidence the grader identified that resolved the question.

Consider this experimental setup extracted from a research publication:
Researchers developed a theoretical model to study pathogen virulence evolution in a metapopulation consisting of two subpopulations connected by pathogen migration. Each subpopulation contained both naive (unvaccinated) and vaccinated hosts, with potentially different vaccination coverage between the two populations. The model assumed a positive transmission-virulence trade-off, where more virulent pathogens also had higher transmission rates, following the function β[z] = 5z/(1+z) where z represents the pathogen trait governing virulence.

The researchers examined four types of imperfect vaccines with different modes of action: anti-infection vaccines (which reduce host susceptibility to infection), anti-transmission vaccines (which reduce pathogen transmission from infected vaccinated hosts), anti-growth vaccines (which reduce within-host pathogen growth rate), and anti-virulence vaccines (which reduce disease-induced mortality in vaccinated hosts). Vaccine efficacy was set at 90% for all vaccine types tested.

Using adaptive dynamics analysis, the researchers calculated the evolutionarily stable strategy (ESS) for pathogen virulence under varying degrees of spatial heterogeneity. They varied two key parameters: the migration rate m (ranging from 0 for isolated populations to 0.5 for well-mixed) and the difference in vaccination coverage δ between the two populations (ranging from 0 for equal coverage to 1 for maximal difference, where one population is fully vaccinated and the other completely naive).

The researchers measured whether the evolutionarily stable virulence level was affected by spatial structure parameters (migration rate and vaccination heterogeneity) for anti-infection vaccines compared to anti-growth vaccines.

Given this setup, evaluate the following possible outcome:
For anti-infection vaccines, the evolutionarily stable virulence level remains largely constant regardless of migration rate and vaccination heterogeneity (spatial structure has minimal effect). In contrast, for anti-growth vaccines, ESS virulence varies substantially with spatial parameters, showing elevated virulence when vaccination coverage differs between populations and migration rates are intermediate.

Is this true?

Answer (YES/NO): NO